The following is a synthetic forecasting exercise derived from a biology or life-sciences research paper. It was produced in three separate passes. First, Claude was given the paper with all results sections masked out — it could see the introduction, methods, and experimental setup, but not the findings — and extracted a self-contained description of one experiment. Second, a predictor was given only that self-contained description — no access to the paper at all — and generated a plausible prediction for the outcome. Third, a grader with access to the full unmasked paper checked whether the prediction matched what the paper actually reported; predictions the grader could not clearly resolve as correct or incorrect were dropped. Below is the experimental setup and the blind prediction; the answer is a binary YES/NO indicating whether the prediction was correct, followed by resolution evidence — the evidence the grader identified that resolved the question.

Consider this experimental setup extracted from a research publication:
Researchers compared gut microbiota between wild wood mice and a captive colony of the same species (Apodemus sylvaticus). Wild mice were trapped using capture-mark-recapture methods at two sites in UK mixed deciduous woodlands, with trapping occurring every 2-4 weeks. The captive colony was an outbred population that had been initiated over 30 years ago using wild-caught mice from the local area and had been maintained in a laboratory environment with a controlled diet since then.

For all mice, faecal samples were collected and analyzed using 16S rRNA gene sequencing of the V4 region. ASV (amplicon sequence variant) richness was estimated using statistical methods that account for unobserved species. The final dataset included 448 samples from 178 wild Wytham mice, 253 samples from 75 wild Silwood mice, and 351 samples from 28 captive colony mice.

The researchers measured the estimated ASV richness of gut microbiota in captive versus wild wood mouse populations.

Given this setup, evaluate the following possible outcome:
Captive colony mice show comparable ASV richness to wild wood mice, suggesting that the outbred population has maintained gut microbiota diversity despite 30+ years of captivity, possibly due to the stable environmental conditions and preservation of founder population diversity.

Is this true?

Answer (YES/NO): NO